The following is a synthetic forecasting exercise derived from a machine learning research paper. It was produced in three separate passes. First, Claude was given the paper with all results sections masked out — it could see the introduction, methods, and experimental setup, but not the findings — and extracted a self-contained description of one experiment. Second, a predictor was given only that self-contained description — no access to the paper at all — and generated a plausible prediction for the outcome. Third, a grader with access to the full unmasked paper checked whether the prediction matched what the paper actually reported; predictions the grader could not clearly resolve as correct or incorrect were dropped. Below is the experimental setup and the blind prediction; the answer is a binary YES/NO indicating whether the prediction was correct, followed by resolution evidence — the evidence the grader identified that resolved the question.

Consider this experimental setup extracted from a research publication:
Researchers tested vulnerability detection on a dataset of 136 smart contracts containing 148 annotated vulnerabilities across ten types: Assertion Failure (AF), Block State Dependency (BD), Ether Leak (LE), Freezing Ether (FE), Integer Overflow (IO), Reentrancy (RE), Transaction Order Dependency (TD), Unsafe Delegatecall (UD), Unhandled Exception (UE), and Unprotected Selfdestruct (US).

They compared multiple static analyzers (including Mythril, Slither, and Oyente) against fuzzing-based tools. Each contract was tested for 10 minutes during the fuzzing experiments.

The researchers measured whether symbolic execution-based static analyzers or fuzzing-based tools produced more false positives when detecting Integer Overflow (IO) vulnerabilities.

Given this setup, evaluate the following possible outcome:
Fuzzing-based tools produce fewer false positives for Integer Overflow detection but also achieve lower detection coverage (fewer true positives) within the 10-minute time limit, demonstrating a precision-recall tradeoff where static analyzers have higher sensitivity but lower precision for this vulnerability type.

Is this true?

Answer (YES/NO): NO